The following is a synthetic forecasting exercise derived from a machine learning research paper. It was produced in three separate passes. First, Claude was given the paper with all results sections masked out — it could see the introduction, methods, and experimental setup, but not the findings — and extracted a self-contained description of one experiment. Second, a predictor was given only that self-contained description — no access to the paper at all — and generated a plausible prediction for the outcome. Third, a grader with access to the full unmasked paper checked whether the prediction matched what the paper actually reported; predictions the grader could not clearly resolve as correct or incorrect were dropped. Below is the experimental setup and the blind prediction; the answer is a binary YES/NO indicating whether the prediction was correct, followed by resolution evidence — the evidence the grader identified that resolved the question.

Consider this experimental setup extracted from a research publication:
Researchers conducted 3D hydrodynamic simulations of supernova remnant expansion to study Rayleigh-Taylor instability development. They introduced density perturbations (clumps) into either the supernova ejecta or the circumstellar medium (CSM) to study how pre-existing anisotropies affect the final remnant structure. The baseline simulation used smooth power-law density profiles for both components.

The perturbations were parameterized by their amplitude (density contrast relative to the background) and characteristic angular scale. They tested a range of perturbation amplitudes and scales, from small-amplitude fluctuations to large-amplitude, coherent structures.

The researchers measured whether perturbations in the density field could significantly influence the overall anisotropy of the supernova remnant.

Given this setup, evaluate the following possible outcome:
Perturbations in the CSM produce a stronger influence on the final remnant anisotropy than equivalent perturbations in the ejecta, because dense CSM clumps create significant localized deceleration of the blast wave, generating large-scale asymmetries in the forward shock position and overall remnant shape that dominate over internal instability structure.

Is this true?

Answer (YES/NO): NO